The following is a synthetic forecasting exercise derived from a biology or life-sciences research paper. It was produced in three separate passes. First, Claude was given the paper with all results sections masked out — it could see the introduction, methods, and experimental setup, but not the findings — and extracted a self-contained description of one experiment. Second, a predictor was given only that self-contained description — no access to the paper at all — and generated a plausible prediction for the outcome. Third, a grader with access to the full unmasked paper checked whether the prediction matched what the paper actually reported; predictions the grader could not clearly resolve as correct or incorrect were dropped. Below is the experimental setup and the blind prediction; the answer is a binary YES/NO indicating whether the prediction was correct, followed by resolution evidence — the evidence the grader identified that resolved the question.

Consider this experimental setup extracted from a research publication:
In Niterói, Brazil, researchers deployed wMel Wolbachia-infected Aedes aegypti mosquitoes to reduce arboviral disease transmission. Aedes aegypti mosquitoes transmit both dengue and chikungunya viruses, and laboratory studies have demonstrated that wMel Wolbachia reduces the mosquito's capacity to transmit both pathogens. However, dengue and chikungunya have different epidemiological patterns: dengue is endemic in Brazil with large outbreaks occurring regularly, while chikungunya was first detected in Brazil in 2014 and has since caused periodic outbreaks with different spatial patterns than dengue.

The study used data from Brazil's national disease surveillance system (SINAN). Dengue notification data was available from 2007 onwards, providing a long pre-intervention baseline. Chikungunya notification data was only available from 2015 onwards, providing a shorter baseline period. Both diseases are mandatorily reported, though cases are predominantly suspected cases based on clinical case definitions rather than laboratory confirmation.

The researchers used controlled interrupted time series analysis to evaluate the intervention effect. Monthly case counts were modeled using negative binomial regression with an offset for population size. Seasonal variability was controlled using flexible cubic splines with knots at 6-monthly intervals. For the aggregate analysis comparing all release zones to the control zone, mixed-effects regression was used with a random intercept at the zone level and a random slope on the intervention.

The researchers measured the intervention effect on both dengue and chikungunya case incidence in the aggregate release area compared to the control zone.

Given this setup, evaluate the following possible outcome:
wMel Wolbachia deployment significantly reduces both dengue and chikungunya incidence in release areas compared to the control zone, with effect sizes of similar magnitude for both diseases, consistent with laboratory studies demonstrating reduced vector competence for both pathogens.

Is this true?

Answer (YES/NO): YES